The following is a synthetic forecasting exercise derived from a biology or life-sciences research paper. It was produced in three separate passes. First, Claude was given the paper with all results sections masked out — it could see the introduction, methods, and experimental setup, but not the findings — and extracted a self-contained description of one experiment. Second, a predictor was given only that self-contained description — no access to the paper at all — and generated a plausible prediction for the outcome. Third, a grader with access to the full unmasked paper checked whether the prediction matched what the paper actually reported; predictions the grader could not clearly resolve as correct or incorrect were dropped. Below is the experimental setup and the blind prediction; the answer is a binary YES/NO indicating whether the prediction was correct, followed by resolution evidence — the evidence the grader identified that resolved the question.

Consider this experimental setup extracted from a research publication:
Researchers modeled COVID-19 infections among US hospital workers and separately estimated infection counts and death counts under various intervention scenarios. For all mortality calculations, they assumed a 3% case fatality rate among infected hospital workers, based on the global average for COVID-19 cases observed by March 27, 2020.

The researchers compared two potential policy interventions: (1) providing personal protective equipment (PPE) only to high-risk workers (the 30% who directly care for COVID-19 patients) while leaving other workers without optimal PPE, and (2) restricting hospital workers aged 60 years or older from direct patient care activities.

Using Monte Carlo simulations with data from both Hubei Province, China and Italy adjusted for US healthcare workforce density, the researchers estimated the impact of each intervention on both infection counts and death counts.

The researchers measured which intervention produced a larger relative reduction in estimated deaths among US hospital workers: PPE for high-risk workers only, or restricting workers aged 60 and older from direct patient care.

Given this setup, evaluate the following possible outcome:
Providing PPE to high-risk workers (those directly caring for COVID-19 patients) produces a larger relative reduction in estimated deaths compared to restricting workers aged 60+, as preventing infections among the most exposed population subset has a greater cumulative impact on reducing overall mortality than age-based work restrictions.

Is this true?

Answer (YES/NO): NO